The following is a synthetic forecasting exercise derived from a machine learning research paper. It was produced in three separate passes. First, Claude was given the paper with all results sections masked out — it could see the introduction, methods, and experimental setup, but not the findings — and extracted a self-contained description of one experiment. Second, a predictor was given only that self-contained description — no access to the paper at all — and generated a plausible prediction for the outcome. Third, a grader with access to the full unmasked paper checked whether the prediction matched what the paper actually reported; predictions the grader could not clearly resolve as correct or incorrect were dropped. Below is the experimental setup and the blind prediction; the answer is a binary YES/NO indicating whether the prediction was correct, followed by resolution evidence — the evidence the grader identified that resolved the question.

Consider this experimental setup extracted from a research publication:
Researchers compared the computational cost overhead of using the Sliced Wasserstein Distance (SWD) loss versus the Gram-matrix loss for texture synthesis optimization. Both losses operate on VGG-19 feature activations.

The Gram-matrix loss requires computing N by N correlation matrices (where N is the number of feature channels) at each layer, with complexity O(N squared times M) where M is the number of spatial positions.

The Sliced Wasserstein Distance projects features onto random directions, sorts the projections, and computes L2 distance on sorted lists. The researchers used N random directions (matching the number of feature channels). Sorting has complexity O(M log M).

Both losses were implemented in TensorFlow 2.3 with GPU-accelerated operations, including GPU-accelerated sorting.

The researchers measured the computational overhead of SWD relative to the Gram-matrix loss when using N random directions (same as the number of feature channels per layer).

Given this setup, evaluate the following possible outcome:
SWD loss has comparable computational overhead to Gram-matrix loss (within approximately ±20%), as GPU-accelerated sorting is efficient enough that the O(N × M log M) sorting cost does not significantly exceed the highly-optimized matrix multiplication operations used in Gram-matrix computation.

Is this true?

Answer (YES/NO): NO